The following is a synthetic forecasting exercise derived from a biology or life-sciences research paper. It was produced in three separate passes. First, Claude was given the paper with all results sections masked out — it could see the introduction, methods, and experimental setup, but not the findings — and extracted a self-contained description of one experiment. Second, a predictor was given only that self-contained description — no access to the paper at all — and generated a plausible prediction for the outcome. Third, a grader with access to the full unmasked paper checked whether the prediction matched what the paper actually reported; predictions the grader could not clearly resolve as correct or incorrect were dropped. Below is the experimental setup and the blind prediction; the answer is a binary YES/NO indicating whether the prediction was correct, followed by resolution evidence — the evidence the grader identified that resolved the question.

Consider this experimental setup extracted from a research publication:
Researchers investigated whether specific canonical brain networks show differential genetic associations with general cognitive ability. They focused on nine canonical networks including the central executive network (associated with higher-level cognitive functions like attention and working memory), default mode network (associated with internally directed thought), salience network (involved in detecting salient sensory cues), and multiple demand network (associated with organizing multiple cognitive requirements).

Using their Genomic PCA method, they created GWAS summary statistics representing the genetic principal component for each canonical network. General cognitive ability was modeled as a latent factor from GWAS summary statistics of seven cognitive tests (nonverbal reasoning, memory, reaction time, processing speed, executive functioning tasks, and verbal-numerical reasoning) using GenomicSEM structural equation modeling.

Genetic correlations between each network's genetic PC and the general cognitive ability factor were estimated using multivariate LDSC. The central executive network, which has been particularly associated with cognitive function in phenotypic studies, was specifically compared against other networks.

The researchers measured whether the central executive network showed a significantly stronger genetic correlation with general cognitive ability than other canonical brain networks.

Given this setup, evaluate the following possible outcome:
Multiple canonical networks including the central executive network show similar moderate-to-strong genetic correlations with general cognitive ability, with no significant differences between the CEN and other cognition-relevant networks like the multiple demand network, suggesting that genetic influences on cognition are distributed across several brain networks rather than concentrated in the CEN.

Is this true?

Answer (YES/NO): NO